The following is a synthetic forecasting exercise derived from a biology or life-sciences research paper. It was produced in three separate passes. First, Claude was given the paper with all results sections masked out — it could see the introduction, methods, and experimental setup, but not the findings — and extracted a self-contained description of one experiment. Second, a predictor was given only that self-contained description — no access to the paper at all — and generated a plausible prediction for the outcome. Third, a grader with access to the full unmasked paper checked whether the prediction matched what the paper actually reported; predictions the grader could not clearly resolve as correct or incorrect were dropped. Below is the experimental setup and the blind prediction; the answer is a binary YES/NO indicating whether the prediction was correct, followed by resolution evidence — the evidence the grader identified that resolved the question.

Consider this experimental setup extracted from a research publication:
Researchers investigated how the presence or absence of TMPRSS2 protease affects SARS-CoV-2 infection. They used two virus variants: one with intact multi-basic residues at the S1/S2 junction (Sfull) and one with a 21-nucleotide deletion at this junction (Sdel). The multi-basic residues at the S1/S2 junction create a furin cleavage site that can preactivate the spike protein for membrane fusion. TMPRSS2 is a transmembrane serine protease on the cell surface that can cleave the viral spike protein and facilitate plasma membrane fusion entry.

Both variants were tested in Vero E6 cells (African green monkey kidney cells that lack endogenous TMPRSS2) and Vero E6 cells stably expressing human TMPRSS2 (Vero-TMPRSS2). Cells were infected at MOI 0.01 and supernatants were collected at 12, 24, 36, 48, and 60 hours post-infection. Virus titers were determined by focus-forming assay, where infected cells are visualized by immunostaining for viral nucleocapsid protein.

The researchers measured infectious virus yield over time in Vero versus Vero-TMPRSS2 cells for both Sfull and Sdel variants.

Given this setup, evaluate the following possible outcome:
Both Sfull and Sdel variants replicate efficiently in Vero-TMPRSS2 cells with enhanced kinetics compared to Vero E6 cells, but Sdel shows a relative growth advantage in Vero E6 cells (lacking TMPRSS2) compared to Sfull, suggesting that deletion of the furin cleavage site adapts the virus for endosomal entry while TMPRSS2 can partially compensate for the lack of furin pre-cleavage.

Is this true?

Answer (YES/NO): NO